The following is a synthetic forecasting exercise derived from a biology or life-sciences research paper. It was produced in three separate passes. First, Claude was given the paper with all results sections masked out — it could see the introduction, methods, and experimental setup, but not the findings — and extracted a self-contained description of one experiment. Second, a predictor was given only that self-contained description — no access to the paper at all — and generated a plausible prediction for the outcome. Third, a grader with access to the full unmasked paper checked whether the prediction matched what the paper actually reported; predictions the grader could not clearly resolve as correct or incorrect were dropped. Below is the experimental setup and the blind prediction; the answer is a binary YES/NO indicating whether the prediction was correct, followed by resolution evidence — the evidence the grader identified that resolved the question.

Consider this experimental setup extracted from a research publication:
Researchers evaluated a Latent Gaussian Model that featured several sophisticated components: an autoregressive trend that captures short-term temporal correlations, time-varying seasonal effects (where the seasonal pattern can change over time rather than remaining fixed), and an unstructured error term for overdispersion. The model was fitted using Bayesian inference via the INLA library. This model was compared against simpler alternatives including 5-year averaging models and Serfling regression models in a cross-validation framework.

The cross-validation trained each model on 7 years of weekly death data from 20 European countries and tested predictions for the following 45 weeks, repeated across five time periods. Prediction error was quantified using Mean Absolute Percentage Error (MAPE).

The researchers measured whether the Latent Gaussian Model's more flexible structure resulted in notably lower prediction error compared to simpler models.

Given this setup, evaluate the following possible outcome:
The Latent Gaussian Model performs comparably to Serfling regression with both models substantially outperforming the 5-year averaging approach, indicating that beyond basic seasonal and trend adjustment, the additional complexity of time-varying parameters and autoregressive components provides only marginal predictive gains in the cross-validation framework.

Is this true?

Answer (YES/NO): NO